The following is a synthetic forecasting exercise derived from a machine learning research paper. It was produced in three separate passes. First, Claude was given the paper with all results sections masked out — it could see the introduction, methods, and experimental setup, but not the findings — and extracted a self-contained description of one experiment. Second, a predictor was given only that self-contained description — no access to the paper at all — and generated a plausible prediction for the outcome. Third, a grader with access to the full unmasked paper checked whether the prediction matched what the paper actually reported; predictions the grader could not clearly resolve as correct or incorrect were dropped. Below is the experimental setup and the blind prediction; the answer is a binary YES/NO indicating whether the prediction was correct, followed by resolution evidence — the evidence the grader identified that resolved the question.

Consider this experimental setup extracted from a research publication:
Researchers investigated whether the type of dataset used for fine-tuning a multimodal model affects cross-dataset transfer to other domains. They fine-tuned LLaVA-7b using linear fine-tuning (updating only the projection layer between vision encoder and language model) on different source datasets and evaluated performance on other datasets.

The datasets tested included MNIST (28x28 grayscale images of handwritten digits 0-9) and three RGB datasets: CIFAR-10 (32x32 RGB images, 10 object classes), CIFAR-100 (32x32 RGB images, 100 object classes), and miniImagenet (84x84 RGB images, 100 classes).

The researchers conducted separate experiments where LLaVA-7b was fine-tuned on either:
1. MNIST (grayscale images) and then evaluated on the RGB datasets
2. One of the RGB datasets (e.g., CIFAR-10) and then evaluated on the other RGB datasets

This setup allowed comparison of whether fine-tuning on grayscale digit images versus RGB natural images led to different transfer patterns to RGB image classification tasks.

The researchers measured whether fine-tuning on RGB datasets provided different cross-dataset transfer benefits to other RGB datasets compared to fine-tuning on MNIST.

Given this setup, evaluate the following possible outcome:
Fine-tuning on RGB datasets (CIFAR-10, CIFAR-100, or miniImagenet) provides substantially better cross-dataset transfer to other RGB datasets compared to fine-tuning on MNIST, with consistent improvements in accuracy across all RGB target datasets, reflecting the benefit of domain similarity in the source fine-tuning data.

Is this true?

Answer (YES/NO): YES